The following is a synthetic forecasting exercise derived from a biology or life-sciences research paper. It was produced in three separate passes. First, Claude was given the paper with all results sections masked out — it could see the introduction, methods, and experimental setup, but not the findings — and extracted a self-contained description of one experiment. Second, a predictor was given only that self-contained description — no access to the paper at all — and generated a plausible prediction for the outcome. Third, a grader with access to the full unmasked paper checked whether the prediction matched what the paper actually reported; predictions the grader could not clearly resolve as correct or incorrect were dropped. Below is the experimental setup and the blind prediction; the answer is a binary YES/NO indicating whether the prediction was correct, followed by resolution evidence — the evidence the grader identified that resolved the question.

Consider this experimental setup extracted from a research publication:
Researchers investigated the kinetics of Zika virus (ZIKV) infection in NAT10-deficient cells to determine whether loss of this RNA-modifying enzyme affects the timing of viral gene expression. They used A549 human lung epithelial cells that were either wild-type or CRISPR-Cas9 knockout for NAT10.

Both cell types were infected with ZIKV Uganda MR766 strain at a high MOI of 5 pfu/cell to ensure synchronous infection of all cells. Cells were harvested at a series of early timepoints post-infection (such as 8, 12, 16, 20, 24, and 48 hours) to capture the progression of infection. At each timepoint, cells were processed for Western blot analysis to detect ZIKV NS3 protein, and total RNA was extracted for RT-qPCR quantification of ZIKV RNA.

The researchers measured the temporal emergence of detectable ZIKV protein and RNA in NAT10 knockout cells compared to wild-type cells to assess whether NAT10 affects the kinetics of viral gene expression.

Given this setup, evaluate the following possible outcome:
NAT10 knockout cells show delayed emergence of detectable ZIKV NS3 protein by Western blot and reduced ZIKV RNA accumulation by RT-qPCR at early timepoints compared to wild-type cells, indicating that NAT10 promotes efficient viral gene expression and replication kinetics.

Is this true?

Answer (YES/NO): NO